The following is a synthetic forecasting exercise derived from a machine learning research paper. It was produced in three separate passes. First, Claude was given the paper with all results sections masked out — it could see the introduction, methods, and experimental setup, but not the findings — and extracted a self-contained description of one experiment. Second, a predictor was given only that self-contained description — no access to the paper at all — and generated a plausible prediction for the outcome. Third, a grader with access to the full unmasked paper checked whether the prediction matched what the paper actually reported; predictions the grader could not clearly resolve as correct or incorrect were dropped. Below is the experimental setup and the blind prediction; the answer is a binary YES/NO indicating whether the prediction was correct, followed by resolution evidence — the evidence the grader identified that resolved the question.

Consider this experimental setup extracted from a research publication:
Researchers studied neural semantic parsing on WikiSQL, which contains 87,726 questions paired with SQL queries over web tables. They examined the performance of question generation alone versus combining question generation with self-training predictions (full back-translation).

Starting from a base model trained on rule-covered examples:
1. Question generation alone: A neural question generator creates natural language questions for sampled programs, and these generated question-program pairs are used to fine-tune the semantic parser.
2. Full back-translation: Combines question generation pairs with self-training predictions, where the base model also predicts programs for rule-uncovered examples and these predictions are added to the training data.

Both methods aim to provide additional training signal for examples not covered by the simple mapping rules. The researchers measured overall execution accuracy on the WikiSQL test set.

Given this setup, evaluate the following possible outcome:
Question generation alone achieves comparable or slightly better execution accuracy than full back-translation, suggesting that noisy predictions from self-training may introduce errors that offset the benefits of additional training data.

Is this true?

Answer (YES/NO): YES